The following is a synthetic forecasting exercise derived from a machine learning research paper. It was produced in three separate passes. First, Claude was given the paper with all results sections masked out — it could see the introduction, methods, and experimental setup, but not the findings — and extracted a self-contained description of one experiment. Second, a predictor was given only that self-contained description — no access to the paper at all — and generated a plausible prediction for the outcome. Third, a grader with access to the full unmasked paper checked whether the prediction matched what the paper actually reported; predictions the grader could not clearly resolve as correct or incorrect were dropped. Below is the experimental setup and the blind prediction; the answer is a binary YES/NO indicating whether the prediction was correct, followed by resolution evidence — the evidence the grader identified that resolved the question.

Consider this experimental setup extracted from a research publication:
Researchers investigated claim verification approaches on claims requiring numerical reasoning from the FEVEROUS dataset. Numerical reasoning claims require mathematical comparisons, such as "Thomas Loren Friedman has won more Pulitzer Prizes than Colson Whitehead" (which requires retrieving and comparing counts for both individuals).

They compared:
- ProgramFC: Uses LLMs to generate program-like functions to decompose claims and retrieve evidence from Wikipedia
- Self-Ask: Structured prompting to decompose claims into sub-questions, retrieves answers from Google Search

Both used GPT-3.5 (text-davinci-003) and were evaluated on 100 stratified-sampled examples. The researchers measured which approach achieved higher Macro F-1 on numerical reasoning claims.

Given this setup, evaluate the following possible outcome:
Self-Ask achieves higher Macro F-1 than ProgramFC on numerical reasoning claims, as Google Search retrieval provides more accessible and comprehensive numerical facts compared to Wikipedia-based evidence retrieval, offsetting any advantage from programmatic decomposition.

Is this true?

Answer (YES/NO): YES